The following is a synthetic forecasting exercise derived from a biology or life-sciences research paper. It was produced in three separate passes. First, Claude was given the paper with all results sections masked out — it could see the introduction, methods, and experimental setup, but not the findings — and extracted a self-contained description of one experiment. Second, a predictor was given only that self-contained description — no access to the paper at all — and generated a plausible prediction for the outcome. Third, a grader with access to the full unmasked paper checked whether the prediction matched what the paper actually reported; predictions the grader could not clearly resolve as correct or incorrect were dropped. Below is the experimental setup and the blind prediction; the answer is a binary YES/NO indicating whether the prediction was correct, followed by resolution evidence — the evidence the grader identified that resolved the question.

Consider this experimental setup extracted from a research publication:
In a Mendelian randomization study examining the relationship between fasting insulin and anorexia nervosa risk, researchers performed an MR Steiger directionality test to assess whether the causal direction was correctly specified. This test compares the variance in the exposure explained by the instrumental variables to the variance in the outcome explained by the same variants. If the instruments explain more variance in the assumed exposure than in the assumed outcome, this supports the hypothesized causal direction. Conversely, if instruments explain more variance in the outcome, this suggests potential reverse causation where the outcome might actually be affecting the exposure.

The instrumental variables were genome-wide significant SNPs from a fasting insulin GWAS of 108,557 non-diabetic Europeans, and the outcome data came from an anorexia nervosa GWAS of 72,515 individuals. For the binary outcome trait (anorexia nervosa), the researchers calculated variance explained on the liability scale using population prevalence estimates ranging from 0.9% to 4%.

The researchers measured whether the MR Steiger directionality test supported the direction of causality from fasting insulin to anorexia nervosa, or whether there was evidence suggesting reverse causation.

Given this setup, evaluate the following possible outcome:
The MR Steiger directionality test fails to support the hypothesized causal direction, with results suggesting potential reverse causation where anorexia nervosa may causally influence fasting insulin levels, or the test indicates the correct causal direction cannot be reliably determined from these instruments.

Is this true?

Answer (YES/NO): NO